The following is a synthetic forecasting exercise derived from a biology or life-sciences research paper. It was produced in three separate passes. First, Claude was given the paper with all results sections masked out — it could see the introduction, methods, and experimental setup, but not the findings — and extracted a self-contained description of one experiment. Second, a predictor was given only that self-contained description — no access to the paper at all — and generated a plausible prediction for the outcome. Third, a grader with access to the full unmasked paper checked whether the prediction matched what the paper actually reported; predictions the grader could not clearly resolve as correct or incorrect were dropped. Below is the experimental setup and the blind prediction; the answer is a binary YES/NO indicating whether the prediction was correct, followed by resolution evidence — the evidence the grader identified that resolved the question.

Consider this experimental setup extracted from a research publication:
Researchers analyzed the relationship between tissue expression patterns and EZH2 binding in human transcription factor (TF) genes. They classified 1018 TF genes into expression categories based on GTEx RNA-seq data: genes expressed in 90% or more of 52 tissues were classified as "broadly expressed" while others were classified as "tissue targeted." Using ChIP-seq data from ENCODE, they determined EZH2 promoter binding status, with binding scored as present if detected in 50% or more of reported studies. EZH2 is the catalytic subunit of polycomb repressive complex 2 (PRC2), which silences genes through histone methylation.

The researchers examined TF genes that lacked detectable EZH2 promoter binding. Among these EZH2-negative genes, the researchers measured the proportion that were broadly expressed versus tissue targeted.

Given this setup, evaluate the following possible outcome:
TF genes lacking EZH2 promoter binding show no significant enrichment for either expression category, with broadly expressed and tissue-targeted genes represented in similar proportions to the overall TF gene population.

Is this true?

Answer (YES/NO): NO